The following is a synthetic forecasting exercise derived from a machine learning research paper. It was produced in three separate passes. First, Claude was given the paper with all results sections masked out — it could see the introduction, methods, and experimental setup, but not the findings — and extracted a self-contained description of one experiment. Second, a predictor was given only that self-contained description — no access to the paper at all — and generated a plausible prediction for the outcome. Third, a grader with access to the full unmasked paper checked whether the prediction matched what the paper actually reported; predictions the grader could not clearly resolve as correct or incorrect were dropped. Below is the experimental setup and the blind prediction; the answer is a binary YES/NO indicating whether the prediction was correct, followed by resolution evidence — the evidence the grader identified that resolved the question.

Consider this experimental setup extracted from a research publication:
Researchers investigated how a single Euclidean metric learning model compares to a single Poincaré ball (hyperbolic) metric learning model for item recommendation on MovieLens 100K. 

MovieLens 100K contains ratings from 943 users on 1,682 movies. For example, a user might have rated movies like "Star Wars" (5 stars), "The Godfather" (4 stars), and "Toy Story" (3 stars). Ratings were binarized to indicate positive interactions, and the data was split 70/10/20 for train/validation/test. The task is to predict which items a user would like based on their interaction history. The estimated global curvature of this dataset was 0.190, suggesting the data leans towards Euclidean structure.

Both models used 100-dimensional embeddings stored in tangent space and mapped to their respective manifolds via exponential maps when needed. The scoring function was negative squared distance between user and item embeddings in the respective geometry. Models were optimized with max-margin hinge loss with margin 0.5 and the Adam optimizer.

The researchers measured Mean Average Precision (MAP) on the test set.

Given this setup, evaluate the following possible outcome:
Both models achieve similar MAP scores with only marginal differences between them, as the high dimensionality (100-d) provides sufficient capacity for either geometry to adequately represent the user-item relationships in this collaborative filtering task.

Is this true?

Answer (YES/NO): NO